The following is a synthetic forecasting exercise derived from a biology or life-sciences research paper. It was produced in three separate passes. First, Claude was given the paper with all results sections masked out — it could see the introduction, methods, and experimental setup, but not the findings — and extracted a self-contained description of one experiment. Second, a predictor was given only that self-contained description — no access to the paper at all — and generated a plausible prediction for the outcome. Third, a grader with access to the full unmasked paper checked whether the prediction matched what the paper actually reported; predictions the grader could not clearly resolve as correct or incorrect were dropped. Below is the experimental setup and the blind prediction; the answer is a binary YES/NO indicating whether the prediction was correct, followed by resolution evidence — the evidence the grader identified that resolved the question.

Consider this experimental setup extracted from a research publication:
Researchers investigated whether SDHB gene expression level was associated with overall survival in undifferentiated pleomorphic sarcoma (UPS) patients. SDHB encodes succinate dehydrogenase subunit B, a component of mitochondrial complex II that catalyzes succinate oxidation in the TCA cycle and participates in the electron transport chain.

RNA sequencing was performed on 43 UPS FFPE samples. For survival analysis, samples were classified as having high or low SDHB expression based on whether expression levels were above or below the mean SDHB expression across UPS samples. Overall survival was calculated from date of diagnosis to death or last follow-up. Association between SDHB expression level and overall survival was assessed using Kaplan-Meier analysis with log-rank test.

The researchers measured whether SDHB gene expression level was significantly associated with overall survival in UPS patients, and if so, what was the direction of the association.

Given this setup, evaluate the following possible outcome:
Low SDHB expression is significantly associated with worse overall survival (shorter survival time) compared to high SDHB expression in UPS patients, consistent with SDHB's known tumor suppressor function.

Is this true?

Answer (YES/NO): NO